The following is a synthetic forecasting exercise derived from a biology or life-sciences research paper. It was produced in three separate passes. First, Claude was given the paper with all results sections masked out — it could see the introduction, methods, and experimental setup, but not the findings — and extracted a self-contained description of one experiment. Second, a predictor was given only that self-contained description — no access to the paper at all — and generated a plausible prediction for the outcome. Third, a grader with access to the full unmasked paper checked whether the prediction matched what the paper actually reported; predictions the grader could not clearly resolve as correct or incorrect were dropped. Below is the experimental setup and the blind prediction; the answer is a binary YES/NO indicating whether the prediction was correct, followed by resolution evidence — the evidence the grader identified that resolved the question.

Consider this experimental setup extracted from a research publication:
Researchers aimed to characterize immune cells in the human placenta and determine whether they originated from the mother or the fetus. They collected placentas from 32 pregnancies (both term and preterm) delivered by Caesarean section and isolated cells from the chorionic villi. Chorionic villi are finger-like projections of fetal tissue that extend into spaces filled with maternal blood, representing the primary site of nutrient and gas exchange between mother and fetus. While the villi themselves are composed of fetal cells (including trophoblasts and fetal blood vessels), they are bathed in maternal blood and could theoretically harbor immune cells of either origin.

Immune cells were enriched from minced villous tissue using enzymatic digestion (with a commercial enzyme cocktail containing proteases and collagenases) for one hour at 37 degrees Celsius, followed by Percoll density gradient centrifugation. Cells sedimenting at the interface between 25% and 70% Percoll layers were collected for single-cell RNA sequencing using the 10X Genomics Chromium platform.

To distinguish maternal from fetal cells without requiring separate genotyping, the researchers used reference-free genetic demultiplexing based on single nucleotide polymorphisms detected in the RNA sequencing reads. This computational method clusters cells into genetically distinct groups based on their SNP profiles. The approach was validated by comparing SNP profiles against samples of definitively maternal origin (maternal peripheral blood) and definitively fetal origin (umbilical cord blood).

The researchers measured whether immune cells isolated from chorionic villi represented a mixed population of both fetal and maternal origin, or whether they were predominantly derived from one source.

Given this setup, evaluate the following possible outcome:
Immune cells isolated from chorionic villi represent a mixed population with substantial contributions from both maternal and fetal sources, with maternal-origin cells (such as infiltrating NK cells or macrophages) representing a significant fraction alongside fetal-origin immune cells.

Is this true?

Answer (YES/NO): YES